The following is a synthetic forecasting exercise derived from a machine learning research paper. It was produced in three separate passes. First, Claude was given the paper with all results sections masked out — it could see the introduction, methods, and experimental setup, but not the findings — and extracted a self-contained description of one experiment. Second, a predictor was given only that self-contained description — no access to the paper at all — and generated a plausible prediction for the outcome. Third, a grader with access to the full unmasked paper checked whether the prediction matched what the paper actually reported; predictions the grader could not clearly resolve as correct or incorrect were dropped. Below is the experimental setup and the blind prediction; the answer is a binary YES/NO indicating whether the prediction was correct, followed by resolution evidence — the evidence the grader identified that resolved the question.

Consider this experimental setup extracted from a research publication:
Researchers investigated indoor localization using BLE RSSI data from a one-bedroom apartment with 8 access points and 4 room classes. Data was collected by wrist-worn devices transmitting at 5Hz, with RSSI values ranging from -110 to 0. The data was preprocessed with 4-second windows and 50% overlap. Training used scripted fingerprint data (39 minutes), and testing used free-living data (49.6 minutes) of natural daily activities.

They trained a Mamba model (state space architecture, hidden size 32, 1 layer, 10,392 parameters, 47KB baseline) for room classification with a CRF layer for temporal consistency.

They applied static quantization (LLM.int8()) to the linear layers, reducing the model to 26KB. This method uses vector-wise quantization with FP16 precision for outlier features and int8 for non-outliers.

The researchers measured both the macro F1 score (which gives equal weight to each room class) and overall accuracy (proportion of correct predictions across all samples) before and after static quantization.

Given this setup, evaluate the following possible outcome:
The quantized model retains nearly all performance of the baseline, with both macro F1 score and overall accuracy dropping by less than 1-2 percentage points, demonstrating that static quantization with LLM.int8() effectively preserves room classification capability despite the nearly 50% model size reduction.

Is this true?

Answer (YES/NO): NO